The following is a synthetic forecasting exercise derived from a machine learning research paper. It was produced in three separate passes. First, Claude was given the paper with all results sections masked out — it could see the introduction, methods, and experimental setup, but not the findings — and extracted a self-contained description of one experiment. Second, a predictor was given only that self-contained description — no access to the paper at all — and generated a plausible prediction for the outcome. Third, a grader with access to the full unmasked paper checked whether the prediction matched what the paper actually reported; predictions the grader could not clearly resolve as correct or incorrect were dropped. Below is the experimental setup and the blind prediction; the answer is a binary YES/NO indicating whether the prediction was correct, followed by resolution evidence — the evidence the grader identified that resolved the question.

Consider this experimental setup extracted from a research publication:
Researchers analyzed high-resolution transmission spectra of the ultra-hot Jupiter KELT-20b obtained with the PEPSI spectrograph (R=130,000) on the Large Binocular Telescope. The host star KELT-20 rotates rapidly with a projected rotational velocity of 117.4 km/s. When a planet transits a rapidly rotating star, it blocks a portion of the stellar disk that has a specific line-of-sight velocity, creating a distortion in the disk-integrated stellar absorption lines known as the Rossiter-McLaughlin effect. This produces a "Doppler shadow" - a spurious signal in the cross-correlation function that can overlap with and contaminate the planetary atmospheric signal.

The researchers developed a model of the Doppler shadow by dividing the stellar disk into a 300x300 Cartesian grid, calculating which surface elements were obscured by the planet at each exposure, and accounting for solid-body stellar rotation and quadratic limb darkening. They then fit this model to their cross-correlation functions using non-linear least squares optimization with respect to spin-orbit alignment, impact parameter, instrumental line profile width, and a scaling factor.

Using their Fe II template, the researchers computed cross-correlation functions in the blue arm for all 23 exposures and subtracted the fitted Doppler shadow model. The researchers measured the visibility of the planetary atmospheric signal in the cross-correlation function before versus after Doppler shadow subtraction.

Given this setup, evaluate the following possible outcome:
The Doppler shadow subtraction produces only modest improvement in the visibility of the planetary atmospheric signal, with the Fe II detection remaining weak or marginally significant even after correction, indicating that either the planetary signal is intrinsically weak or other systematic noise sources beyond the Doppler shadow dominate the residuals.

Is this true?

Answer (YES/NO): NO